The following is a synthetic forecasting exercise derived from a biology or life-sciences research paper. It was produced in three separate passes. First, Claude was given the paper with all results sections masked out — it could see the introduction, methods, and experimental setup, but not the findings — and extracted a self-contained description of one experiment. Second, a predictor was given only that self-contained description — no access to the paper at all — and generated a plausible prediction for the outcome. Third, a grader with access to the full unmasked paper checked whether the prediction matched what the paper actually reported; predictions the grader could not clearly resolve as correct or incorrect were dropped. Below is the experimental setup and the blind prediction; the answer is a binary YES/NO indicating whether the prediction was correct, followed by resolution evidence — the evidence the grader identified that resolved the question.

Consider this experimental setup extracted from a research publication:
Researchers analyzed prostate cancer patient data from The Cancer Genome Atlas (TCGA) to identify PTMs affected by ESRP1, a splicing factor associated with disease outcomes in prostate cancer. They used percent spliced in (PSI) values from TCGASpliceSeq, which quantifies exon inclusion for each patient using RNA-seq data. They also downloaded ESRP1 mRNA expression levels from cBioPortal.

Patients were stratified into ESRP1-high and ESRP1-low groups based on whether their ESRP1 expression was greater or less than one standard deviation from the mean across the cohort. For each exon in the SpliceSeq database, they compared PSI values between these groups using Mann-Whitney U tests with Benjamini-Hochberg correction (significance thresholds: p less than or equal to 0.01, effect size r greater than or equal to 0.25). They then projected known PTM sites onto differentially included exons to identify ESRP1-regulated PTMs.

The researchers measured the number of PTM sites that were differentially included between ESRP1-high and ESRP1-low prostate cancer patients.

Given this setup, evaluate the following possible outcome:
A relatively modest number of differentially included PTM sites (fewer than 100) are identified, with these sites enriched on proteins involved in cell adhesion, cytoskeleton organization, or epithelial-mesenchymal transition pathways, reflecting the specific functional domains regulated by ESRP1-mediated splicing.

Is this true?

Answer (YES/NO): NO